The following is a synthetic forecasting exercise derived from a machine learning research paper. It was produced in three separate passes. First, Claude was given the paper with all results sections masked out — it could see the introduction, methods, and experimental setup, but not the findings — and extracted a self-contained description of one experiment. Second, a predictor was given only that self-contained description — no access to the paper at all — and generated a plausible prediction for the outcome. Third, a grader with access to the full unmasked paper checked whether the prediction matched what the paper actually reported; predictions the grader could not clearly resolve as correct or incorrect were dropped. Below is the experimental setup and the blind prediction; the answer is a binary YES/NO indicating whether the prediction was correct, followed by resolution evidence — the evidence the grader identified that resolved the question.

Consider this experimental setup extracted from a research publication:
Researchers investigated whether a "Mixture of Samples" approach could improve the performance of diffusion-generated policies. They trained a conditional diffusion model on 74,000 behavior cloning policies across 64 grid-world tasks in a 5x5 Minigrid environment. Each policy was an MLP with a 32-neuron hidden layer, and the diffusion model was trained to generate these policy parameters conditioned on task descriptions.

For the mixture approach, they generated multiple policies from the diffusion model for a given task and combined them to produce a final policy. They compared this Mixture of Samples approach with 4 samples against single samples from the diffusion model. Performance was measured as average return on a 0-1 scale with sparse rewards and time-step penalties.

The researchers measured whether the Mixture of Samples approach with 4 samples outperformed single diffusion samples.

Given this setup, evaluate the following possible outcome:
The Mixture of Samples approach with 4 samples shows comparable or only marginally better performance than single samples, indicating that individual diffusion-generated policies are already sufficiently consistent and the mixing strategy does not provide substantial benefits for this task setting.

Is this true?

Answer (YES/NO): NO